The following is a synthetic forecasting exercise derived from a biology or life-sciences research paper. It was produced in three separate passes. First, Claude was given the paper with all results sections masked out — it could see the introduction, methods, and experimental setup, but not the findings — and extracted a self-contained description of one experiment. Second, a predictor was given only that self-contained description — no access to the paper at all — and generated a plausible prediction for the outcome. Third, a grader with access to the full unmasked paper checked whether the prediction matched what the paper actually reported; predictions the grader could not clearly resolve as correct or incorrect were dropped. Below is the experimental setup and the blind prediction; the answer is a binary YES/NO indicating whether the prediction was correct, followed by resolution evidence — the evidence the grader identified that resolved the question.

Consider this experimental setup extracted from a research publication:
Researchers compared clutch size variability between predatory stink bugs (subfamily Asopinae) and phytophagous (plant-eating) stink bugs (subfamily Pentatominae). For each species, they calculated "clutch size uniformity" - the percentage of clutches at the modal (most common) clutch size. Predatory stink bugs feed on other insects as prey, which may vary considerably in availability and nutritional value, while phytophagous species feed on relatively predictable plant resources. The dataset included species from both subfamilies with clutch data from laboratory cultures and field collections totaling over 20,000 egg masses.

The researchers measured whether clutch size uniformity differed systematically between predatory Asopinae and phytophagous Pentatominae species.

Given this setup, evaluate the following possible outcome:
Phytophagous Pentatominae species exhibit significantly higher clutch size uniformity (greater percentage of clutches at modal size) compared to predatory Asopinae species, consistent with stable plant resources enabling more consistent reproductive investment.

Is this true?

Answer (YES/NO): YES